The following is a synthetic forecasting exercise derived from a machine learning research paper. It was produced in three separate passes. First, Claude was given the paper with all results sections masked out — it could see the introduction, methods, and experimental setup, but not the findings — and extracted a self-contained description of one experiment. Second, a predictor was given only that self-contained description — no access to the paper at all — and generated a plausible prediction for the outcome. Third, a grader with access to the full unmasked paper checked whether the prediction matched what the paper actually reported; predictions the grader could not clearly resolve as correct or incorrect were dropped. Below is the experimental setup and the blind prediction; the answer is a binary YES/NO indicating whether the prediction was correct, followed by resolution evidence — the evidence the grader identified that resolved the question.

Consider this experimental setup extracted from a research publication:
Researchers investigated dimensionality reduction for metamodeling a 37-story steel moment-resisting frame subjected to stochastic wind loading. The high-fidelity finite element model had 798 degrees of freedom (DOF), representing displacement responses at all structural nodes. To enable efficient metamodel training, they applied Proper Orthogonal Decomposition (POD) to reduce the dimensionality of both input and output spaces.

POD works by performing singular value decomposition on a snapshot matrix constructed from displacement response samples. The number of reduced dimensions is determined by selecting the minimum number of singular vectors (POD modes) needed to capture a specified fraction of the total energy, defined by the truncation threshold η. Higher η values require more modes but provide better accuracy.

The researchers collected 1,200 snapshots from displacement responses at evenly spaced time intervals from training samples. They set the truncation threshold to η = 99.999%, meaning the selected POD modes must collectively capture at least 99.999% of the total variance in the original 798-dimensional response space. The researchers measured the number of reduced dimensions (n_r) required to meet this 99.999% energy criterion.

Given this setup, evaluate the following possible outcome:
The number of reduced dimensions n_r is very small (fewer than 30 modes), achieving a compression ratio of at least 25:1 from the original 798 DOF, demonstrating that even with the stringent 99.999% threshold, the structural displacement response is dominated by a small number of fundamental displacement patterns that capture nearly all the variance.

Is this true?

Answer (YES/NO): YES